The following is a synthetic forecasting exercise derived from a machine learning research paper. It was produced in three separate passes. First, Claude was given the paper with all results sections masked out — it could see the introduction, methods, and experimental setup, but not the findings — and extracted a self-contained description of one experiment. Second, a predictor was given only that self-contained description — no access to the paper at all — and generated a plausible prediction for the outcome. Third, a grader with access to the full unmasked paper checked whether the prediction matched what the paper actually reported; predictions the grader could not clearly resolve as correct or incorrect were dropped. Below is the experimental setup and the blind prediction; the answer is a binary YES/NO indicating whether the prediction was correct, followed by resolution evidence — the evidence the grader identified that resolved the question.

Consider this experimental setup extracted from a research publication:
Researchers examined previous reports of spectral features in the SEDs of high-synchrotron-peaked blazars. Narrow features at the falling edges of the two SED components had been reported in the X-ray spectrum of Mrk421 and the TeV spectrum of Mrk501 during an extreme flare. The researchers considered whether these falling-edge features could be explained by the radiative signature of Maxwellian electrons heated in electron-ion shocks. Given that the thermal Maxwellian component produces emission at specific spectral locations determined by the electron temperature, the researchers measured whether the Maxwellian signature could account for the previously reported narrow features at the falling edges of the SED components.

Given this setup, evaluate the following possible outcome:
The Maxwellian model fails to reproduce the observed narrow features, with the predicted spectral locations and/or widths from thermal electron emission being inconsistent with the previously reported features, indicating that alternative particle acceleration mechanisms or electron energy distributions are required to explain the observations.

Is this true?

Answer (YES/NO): YES